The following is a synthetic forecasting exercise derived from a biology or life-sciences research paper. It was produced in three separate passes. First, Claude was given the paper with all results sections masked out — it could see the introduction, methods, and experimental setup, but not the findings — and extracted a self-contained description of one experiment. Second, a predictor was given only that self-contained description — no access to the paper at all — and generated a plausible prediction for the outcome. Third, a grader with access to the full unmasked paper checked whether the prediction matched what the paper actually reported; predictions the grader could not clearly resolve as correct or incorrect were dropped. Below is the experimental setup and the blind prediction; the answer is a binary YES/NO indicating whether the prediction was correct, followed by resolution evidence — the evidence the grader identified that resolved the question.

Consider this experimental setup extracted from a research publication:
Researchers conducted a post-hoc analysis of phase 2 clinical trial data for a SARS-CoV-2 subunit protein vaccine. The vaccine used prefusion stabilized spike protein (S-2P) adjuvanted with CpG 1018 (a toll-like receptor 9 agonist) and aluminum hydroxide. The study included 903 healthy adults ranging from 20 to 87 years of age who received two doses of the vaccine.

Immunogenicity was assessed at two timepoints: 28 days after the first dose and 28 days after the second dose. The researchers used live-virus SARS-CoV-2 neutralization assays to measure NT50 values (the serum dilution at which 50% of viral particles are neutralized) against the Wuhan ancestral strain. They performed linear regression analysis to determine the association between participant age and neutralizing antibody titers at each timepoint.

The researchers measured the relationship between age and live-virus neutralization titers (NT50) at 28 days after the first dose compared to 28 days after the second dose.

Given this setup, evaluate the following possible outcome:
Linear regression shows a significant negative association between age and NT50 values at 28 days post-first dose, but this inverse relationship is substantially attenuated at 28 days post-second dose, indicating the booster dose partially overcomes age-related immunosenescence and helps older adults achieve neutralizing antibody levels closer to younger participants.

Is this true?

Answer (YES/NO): YES